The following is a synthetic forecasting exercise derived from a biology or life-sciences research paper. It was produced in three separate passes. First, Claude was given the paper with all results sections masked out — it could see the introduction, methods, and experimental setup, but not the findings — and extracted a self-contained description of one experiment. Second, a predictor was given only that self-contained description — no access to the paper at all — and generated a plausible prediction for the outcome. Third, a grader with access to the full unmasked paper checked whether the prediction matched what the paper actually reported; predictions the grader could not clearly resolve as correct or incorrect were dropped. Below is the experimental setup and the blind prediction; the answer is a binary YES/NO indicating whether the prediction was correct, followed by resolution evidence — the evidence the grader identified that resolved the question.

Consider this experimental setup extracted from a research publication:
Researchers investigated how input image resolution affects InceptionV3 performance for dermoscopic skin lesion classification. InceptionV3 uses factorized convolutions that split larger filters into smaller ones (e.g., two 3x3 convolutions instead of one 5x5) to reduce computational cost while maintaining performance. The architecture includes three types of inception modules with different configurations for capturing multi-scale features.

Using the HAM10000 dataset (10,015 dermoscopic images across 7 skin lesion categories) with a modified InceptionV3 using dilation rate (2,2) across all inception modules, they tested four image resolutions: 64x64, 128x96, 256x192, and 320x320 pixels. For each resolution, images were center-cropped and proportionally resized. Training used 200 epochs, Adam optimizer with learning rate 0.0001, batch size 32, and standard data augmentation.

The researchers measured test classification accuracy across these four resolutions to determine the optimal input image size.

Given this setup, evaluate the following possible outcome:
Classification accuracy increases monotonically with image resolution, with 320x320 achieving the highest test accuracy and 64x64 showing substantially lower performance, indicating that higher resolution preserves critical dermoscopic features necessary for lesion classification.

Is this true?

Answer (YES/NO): NO